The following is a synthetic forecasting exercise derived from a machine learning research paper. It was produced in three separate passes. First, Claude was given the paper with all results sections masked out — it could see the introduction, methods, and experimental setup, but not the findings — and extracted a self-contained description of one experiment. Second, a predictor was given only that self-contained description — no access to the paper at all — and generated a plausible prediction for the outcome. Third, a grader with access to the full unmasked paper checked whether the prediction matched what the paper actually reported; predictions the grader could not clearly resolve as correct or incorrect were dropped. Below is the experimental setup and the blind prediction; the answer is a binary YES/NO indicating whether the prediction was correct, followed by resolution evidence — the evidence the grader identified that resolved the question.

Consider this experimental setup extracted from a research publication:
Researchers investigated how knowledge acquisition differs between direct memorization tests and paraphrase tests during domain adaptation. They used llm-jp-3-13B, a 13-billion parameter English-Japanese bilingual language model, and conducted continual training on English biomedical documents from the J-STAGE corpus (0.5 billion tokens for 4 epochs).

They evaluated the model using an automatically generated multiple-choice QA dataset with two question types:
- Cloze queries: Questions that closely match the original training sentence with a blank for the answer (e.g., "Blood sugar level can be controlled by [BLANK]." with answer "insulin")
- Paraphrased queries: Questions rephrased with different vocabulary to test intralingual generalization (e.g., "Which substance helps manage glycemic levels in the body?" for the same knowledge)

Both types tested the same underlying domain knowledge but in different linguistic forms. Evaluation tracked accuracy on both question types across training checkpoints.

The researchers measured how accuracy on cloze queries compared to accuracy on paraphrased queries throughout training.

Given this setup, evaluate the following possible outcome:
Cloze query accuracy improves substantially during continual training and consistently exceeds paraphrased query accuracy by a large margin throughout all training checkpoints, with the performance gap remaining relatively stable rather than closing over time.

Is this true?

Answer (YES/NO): NO